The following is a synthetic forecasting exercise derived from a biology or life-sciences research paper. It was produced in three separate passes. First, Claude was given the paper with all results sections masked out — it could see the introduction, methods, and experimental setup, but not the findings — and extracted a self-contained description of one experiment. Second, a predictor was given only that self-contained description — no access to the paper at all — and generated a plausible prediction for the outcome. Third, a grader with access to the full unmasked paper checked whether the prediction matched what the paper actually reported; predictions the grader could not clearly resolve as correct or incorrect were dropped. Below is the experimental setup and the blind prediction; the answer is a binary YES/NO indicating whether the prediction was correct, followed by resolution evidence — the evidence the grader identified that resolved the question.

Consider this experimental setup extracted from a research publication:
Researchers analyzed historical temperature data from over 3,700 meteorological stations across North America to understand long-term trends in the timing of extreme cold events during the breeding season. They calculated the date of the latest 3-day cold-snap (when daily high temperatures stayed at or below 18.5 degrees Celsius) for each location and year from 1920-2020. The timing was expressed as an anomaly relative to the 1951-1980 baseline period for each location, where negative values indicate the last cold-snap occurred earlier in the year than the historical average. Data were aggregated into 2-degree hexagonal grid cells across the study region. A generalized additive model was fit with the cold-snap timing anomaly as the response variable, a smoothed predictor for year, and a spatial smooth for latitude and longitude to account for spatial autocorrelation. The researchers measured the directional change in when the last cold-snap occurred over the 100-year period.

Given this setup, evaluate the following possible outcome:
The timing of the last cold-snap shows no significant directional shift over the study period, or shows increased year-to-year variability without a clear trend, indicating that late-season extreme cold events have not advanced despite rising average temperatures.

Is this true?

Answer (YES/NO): NO